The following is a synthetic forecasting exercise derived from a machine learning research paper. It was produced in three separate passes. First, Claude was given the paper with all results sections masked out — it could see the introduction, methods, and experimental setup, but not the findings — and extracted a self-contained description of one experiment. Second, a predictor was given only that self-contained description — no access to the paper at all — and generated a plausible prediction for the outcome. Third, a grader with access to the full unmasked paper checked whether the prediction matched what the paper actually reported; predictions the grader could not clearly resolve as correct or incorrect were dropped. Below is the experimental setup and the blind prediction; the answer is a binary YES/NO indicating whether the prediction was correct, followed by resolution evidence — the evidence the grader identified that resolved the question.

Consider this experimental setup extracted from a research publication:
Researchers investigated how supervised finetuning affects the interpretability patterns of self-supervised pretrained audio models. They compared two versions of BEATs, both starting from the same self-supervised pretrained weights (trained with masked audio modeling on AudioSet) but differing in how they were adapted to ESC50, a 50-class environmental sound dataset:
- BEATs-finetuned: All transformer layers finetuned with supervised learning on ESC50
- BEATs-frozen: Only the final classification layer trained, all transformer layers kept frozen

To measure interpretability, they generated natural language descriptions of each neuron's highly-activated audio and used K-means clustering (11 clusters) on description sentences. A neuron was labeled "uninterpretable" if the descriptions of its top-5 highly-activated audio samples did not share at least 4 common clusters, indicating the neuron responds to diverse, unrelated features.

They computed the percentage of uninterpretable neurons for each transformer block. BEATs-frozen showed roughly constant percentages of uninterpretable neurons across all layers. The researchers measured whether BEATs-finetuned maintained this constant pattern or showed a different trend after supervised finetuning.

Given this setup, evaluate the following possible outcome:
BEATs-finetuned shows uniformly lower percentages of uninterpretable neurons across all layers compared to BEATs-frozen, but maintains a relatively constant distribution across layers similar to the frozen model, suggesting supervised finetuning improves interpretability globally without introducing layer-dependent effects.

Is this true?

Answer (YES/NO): NO